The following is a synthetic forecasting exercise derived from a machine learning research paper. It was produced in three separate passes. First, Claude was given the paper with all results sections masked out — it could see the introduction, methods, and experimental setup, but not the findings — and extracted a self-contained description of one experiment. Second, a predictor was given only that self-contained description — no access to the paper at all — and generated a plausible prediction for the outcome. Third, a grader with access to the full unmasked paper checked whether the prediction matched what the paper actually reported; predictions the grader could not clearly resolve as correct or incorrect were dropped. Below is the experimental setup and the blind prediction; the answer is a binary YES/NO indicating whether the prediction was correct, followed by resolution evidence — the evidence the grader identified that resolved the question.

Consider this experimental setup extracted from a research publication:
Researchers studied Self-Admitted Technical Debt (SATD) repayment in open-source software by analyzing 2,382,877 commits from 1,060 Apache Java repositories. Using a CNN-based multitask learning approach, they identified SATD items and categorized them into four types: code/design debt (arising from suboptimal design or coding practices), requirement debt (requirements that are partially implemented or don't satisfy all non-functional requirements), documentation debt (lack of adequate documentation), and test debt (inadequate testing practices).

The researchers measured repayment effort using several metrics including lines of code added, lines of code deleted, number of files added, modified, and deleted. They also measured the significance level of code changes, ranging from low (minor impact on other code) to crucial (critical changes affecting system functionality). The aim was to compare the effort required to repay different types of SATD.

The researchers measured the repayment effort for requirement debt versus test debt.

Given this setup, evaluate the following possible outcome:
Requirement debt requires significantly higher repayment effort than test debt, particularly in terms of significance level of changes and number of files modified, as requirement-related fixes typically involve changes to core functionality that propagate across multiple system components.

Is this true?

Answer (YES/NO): YES